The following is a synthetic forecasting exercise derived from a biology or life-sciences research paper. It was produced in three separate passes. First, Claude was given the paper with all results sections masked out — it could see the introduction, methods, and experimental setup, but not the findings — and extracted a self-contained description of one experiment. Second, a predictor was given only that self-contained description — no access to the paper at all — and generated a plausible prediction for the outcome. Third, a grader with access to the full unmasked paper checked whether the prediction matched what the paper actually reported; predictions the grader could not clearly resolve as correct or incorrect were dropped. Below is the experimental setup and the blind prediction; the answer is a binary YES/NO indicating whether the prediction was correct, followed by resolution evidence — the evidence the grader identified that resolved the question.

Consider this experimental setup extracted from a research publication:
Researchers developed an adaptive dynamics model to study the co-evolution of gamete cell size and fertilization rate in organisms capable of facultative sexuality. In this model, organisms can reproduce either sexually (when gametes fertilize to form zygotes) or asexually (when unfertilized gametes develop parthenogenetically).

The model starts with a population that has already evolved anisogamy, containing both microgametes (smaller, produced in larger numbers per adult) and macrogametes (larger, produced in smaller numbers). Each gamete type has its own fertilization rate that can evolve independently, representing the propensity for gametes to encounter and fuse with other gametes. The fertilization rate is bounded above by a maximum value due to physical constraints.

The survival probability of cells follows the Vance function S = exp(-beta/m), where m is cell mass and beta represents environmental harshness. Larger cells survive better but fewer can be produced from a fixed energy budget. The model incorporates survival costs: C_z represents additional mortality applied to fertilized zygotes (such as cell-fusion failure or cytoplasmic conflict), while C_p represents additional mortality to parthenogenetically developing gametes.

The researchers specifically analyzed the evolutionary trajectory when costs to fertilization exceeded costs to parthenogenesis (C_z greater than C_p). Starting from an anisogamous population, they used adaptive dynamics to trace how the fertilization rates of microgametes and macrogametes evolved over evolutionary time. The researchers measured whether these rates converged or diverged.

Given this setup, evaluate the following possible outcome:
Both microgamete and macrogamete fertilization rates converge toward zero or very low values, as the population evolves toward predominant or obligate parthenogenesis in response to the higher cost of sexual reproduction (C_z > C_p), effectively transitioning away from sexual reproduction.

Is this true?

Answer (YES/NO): NO